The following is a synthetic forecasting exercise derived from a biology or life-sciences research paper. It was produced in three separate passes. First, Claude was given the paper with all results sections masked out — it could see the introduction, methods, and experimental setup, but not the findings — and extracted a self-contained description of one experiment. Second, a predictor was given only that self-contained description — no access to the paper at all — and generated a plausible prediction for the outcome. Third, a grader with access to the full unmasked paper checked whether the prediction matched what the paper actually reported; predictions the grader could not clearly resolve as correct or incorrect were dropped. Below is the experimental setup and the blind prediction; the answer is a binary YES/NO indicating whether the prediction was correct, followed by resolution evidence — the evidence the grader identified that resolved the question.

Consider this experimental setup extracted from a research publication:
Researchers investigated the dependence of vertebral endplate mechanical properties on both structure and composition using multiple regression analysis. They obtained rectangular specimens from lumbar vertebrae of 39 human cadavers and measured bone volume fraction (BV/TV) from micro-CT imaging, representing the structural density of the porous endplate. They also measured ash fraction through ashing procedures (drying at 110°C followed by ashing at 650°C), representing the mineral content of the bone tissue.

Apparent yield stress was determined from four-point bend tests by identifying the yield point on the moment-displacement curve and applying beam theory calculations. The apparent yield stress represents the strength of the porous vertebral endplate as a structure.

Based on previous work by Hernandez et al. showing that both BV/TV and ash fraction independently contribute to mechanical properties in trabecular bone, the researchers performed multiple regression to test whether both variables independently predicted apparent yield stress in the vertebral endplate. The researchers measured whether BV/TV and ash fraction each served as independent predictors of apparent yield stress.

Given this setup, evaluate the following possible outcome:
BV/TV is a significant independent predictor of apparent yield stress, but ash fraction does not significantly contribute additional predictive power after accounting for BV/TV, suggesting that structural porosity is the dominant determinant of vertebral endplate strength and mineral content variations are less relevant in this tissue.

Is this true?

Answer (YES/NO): YES